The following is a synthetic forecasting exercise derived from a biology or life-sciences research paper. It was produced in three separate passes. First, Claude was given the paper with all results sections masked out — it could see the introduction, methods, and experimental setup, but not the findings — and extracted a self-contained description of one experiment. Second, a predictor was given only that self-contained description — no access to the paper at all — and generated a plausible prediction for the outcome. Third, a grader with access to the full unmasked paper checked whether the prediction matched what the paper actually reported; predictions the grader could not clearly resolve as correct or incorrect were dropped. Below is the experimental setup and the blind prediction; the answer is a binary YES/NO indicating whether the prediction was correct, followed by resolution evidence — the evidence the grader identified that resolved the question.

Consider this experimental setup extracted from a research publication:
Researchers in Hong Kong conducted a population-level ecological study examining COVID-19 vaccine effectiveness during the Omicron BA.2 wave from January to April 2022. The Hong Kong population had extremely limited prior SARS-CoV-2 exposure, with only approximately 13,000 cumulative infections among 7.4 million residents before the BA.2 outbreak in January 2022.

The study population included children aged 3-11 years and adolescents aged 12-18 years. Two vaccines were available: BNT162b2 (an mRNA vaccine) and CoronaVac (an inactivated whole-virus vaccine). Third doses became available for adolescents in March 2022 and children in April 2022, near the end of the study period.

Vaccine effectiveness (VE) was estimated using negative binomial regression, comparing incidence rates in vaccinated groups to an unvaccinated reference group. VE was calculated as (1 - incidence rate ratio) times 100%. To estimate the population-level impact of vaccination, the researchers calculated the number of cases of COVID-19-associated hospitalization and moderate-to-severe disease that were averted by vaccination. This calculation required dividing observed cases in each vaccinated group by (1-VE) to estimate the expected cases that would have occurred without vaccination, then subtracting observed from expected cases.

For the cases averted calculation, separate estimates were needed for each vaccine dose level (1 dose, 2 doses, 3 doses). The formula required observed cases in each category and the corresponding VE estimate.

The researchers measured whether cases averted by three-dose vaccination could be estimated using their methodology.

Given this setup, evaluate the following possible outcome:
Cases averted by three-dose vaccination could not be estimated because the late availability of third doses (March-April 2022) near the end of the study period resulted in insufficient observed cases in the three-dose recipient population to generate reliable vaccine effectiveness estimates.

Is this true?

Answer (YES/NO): NO